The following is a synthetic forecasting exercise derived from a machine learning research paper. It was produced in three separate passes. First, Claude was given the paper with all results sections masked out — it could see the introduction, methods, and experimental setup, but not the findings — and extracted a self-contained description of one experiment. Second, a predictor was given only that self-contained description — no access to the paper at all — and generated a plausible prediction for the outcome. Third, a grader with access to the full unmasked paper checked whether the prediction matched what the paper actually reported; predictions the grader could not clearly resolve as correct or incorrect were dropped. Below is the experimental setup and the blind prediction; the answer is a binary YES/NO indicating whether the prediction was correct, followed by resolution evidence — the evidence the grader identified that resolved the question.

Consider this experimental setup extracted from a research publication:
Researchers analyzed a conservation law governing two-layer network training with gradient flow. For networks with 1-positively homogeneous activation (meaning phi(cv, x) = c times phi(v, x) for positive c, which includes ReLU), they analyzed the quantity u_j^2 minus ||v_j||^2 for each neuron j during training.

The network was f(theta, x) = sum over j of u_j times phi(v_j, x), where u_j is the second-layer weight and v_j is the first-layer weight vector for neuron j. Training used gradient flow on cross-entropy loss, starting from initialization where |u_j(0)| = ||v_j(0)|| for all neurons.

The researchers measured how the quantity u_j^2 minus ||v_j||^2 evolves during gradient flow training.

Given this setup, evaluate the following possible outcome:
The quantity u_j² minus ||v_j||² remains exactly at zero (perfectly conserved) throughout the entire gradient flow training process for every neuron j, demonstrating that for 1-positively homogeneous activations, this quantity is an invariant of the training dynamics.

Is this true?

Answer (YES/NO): YES